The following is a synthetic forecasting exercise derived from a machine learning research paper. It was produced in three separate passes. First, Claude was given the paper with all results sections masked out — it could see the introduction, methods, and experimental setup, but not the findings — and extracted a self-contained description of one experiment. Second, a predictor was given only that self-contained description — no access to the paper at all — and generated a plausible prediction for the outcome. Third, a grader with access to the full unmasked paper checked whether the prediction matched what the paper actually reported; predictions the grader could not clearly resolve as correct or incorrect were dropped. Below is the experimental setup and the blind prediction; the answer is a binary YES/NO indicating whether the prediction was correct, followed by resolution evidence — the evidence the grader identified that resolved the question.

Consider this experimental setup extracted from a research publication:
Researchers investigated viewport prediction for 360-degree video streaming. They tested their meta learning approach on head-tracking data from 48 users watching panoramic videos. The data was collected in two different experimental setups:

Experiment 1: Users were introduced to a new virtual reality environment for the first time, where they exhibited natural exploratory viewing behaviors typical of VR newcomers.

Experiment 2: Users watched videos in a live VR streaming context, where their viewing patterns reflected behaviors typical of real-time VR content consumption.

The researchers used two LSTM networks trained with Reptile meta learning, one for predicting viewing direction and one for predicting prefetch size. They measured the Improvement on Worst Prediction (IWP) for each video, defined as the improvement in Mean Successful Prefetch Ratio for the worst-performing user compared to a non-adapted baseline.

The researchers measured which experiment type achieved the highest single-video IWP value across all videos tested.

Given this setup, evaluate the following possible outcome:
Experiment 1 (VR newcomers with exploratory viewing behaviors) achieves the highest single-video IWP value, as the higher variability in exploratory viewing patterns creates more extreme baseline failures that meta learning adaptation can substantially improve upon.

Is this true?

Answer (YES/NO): NO